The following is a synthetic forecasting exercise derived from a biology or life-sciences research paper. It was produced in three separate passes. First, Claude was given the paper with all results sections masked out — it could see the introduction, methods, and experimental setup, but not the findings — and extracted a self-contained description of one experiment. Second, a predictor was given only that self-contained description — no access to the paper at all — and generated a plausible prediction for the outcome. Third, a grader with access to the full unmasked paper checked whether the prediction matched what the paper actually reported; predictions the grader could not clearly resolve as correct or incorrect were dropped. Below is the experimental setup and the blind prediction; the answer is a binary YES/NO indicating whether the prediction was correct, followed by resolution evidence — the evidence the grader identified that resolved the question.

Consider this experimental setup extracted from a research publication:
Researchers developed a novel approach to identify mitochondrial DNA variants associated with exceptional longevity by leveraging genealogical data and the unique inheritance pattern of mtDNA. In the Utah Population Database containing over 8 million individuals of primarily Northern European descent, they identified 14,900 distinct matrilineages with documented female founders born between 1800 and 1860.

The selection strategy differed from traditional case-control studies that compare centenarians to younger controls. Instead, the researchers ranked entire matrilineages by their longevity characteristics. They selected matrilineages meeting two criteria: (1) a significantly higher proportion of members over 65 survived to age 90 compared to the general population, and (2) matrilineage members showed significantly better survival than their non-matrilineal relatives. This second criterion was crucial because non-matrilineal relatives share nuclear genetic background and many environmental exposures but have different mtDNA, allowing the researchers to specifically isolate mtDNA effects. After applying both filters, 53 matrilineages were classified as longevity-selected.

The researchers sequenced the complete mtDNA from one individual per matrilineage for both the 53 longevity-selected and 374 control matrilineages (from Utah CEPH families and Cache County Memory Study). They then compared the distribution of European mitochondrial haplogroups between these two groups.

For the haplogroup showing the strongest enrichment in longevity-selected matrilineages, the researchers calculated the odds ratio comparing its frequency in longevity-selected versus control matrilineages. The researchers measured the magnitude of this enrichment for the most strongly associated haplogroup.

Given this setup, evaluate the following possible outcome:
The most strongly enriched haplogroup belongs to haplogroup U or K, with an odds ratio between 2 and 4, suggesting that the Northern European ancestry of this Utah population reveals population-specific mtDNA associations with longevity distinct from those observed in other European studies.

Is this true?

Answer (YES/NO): NO